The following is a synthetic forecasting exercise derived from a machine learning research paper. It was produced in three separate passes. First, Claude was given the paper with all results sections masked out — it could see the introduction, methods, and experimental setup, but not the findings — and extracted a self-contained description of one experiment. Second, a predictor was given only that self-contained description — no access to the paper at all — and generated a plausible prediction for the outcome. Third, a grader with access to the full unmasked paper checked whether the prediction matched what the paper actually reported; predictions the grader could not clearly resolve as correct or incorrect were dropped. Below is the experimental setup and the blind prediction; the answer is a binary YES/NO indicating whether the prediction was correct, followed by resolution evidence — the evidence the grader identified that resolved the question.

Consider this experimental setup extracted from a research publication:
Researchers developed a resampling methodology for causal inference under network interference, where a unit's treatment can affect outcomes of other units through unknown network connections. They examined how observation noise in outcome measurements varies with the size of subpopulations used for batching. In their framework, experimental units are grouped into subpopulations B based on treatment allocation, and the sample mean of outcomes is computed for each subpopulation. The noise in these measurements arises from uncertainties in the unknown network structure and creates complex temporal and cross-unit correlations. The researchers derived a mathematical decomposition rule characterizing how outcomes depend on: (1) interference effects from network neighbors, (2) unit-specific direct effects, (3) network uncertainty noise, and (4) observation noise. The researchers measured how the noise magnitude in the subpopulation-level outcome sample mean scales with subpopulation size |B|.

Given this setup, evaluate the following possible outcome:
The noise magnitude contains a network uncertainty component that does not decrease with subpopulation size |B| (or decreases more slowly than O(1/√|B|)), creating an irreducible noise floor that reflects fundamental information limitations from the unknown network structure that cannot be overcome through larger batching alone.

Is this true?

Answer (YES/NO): NO